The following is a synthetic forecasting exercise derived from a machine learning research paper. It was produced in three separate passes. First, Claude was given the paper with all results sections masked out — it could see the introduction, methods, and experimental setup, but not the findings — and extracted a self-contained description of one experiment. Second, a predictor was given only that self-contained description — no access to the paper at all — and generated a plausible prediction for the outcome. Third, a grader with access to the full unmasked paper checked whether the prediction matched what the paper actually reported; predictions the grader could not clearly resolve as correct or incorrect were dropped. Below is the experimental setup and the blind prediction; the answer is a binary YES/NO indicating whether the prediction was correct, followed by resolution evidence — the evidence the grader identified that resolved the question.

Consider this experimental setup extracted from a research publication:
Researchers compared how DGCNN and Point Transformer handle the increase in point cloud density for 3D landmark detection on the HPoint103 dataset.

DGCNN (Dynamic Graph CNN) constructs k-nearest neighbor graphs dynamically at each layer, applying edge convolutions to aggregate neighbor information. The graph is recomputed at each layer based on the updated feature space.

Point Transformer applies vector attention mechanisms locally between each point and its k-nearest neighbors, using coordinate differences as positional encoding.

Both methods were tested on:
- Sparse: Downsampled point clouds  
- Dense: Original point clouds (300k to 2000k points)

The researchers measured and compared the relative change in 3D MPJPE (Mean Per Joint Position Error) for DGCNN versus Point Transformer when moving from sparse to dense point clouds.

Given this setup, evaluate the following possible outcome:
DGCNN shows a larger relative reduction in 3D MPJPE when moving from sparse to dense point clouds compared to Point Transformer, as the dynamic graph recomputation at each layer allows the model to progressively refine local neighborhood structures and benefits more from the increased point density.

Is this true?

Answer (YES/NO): NO